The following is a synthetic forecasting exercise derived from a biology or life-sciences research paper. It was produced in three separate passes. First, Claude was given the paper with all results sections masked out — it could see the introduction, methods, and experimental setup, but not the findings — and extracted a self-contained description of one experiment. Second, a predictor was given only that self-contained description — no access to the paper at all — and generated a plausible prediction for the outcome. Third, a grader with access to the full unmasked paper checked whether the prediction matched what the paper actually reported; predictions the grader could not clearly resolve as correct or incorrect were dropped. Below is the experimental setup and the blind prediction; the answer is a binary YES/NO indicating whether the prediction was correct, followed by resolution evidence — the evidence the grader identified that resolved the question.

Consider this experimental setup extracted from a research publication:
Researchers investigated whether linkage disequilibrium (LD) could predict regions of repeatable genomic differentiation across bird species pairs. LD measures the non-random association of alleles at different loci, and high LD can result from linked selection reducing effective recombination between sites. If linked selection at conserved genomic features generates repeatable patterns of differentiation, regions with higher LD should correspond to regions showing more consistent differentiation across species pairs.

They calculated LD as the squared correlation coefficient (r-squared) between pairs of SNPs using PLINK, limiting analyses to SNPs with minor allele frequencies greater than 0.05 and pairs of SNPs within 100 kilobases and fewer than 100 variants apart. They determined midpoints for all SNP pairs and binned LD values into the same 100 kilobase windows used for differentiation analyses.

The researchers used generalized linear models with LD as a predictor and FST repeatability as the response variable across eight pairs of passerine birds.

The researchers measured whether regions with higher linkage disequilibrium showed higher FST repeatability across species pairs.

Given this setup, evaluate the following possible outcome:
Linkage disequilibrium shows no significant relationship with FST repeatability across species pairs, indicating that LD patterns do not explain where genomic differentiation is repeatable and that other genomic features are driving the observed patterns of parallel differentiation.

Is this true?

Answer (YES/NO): NO